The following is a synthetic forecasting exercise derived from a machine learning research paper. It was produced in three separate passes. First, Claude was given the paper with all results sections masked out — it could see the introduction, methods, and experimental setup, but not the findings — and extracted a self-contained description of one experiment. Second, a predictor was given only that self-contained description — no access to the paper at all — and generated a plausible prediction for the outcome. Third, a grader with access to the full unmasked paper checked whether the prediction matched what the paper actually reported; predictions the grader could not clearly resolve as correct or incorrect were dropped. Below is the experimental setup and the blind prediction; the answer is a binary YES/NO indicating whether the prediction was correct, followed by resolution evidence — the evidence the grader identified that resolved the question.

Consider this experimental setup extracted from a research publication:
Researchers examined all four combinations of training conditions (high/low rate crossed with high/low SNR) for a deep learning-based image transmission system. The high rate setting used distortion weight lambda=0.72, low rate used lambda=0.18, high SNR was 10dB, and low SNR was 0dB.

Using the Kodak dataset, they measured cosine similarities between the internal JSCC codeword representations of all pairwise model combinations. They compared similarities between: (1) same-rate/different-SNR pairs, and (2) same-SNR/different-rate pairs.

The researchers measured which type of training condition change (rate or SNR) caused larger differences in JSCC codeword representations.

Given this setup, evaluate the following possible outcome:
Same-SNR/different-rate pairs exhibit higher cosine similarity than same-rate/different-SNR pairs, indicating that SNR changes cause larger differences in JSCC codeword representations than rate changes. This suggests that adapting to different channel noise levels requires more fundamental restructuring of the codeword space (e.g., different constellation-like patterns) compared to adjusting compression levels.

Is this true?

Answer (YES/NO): NO